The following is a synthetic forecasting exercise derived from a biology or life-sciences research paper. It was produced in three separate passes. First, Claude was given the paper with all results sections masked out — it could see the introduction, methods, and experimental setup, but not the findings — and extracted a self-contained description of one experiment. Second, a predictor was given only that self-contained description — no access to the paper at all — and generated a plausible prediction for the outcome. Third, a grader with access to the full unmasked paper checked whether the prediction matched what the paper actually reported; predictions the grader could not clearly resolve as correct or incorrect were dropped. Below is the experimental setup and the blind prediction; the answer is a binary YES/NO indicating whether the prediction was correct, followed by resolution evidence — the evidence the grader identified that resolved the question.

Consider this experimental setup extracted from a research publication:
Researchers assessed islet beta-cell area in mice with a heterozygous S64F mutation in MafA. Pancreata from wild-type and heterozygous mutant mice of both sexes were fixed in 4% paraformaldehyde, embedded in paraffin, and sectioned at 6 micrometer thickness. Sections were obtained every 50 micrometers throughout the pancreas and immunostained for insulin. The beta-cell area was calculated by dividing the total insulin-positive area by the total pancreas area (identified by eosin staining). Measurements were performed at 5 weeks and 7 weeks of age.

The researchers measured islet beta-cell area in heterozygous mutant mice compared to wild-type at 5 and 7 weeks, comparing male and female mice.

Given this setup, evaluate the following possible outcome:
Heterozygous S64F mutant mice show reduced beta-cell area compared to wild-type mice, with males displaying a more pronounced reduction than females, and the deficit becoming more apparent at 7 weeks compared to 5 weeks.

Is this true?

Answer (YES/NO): NO